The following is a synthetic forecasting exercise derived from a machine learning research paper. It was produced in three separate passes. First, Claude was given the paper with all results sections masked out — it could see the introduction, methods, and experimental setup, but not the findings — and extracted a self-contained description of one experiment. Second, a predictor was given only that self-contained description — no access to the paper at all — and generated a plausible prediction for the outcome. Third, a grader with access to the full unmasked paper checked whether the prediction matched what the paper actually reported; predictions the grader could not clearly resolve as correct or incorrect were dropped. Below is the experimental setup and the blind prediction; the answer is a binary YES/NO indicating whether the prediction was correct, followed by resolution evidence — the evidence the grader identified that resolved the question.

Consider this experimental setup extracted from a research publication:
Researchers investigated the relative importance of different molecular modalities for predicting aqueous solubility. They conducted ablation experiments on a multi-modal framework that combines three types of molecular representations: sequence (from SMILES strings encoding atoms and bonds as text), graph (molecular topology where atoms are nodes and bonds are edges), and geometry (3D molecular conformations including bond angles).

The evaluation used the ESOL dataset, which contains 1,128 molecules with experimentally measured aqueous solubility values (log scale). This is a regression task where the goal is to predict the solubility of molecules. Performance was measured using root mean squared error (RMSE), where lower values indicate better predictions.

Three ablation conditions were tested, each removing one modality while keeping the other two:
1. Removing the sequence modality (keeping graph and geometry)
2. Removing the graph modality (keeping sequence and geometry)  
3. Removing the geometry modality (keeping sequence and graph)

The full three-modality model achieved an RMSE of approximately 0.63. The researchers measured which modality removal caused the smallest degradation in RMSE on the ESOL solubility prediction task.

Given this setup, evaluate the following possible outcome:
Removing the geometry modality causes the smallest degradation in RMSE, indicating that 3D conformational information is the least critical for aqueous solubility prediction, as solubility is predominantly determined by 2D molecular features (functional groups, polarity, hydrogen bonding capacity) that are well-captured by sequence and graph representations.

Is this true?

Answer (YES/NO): NO